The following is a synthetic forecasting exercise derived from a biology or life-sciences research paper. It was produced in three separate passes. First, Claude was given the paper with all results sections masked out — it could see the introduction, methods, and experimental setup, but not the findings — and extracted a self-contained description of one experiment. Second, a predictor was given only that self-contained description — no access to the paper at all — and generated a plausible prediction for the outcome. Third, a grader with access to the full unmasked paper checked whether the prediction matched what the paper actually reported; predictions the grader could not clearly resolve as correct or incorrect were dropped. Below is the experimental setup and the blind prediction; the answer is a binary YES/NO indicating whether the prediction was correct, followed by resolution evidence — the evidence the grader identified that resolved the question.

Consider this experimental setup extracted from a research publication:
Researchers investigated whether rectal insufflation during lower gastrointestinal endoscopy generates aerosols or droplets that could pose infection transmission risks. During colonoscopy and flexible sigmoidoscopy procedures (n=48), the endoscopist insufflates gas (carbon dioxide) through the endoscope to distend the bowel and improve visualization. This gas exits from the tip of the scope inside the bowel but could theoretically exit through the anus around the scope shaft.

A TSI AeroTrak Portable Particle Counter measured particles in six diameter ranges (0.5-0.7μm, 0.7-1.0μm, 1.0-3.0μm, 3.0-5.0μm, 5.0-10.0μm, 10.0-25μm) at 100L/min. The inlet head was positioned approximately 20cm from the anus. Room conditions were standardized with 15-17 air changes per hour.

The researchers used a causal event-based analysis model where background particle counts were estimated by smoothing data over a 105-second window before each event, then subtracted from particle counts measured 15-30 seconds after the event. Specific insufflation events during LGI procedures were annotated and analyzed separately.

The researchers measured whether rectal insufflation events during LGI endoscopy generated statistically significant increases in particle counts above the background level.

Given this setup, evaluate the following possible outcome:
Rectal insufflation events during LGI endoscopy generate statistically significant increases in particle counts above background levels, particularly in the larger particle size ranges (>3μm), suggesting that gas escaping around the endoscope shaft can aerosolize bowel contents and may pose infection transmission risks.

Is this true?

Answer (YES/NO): NO